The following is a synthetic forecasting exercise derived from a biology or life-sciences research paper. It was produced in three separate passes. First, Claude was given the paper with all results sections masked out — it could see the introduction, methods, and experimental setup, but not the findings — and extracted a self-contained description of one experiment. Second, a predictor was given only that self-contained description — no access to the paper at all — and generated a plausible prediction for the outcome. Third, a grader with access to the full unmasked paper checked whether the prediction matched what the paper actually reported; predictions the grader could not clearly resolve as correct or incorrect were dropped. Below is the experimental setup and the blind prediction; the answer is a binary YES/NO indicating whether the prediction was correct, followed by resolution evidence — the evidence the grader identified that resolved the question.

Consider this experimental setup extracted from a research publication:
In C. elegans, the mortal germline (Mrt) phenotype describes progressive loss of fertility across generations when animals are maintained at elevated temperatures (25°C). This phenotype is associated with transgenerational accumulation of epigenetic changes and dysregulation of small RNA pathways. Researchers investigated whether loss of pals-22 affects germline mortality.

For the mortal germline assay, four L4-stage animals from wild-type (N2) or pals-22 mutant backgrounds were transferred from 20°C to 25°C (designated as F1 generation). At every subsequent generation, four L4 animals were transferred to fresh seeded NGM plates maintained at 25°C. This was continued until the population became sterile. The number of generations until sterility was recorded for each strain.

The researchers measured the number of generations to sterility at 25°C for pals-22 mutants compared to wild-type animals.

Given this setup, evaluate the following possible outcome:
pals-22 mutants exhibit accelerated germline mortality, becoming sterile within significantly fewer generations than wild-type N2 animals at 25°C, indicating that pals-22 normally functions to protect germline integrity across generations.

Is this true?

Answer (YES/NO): NO